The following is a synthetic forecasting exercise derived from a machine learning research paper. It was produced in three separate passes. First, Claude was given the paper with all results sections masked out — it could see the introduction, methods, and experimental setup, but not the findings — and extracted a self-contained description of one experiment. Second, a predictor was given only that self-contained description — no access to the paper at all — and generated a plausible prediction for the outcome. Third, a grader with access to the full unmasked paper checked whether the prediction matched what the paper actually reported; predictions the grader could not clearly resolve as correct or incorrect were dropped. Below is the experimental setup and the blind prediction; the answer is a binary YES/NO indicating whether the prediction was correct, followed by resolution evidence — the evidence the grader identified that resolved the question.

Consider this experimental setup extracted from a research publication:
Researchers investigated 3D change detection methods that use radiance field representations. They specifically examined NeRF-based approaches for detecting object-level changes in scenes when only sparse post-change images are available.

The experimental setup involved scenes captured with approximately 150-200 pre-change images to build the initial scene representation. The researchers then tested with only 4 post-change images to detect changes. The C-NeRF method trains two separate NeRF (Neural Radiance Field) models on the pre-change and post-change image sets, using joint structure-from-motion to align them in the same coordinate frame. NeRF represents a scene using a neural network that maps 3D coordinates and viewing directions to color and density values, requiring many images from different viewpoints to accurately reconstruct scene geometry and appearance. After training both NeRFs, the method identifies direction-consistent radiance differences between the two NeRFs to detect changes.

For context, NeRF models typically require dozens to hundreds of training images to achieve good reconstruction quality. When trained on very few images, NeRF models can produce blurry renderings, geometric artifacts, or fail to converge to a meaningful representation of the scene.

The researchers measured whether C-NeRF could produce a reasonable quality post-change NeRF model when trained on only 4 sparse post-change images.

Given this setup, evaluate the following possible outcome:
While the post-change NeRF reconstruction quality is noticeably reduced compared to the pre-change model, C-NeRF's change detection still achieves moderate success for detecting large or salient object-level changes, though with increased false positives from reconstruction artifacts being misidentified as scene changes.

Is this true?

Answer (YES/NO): NO